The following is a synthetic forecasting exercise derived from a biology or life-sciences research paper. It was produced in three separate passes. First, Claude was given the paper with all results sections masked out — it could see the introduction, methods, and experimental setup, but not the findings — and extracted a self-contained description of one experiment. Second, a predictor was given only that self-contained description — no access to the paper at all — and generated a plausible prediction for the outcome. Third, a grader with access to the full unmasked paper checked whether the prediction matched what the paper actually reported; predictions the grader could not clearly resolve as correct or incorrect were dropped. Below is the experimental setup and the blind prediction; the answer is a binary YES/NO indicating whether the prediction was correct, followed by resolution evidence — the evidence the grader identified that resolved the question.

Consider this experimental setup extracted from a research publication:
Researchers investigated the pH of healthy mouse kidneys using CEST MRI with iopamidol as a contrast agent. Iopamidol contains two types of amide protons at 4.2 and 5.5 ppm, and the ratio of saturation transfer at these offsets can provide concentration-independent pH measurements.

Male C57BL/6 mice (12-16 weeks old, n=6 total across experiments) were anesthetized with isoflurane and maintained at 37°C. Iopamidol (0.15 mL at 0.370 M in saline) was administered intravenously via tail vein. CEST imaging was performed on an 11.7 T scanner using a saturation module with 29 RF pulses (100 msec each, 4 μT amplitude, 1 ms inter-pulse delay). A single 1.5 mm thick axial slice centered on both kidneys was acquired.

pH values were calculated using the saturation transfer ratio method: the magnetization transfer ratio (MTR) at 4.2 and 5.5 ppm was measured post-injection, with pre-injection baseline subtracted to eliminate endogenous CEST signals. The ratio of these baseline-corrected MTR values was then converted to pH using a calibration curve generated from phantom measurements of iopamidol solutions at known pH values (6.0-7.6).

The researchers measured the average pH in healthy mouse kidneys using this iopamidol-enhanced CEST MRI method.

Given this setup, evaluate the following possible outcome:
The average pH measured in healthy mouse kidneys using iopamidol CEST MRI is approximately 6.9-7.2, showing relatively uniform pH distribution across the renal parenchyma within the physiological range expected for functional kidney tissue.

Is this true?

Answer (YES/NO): YES